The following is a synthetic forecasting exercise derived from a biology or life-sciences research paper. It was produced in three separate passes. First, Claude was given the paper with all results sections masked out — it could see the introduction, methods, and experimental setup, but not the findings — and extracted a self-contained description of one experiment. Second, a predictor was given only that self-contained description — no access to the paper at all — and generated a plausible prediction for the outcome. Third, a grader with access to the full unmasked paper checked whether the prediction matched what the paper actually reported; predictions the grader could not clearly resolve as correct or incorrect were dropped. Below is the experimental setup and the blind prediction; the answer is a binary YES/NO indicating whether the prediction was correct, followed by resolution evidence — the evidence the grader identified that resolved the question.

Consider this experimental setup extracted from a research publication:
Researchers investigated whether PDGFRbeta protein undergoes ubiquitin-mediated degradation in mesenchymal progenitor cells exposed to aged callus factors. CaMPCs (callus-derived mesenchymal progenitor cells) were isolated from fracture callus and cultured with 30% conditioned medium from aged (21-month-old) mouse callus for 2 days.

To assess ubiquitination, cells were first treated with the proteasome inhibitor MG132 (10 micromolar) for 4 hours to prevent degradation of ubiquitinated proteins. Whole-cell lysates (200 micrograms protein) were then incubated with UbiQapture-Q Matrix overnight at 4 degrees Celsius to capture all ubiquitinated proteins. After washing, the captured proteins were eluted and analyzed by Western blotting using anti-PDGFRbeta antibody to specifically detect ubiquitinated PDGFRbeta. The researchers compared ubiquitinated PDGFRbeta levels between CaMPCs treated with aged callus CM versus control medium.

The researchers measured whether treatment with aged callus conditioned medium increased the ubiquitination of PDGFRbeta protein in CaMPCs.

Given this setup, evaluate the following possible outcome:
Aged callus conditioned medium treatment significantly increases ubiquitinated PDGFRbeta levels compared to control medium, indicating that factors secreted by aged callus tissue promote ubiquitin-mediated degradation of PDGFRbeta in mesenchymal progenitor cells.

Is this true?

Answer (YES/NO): YES